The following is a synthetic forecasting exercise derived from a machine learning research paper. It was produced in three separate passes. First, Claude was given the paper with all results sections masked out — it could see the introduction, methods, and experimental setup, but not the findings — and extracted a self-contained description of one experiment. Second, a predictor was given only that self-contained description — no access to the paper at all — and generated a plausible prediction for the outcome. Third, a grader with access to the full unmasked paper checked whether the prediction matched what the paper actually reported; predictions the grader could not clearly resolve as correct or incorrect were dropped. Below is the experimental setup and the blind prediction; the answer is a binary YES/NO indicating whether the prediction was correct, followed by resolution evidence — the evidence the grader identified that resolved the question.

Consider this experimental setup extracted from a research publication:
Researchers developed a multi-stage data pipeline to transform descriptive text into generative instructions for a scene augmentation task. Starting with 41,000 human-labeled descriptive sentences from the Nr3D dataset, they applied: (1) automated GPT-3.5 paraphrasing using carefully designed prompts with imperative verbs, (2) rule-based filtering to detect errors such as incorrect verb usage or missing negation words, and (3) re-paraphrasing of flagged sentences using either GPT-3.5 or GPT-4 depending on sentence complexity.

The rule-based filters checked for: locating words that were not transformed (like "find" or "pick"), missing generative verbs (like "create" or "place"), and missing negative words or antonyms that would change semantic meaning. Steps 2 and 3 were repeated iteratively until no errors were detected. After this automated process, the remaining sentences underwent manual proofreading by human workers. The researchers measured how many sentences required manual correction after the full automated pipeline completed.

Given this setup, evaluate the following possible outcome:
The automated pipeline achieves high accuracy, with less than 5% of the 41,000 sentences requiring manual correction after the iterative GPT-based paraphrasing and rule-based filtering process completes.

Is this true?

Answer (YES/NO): YES